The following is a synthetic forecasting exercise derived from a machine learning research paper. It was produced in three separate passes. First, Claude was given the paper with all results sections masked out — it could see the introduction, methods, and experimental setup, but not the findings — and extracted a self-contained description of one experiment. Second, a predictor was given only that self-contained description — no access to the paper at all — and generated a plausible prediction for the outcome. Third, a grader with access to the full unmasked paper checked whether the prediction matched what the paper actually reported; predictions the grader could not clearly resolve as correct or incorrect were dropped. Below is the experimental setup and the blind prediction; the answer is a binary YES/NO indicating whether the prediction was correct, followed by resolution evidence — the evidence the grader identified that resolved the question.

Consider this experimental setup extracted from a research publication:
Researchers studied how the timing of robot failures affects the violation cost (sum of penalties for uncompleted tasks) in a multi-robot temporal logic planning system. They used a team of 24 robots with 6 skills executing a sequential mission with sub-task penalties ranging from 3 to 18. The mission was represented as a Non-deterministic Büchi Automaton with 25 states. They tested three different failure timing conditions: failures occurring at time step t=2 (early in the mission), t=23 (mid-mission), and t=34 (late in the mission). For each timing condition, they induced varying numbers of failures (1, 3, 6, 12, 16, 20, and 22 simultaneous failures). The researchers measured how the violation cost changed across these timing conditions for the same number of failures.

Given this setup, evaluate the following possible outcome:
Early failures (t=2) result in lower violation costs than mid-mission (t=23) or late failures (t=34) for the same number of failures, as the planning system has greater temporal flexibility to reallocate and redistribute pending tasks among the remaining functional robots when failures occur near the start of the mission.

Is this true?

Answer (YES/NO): NO